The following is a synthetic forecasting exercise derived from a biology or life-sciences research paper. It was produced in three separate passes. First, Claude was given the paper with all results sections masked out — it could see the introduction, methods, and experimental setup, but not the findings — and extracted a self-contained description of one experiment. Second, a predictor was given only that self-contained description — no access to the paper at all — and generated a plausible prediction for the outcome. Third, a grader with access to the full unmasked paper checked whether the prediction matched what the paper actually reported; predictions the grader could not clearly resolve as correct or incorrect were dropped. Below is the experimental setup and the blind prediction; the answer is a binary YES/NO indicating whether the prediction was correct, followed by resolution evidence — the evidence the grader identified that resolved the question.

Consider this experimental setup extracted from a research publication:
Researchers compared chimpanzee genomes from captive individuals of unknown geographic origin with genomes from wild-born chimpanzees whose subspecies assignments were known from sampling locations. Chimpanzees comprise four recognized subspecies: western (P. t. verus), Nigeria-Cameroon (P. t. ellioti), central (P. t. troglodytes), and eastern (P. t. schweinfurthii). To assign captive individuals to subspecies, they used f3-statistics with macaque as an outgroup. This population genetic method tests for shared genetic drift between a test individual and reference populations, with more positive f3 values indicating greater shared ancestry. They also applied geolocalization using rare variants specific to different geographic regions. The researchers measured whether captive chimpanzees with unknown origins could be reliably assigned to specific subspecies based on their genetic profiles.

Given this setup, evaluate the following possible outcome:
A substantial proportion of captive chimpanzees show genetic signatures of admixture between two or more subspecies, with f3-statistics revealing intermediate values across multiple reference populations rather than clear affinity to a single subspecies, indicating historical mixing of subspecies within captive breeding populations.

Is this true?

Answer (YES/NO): NO